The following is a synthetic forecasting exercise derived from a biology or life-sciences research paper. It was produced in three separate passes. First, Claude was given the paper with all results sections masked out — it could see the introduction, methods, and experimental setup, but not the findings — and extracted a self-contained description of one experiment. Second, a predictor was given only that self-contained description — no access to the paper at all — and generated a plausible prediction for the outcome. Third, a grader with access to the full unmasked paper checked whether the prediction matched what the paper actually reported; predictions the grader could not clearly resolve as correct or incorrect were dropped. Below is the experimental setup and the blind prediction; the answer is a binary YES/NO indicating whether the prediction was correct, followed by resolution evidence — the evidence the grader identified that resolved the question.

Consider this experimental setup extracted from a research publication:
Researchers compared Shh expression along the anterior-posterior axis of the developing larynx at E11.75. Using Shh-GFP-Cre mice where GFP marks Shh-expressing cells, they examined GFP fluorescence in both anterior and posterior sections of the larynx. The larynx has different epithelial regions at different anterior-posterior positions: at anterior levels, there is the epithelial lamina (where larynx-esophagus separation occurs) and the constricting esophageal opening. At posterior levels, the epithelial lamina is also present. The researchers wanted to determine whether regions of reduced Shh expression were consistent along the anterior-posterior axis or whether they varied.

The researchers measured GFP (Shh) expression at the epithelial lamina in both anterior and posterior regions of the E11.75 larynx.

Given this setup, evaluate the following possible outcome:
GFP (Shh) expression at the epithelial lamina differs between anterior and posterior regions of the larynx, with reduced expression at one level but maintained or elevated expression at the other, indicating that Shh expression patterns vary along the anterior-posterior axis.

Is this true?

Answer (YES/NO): NO